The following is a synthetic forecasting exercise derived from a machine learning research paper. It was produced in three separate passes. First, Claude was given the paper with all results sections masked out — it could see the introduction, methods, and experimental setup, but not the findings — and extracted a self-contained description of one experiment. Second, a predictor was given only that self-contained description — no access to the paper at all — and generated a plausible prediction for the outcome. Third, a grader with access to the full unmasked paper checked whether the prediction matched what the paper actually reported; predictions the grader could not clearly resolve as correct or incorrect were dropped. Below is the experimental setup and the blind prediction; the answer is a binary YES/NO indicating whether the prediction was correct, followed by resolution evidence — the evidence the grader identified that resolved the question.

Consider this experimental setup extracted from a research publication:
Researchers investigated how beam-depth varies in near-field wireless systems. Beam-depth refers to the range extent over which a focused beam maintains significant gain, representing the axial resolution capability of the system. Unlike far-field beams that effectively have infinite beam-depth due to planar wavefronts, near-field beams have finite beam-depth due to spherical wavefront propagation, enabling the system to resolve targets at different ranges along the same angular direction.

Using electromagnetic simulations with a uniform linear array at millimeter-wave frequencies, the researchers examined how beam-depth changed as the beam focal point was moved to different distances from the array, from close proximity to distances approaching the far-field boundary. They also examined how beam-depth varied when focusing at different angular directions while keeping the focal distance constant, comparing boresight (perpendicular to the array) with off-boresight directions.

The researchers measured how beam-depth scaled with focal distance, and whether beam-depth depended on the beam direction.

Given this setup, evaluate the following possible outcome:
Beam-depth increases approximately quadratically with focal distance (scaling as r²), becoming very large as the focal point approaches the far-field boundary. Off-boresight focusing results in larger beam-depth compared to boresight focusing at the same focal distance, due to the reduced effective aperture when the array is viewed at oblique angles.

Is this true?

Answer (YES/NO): YES